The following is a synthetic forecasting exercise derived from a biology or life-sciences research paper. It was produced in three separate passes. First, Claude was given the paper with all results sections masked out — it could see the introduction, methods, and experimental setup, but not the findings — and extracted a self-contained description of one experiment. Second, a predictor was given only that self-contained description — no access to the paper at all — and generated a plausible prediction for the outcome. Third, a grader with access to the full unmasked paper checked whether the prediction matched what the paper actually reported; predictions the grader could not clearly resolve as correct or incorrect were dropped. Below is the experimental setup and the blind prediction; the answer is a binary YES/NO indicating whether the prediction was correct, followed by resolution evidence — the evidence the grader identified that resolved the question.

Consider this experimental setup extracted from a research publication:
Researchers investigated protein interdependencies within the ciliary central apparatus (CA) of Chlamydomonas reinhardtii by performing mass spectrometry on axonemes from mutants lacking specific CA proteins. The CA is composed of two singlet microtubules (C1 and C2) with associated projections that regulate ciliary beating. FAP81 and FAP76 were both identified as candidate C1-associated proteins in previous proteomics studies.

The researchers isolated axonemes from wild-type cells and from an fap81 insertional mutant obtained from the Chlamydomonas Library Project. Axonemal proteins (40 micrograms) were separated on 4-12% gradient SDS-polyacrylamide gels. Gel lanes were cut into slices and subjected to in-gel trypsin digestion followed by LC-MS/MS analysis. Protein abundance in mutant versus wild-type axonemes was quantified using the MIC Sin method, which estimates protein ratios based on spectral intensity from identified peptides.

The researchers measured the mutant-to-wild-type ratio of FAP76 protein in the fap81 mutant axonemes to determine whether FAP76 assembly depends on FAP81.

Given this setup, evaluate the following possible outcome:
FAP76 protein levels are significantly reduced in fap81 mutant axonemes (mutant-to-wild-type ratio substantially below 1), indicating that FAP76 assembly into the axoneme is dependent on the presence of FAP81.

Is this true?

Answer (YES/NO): NO